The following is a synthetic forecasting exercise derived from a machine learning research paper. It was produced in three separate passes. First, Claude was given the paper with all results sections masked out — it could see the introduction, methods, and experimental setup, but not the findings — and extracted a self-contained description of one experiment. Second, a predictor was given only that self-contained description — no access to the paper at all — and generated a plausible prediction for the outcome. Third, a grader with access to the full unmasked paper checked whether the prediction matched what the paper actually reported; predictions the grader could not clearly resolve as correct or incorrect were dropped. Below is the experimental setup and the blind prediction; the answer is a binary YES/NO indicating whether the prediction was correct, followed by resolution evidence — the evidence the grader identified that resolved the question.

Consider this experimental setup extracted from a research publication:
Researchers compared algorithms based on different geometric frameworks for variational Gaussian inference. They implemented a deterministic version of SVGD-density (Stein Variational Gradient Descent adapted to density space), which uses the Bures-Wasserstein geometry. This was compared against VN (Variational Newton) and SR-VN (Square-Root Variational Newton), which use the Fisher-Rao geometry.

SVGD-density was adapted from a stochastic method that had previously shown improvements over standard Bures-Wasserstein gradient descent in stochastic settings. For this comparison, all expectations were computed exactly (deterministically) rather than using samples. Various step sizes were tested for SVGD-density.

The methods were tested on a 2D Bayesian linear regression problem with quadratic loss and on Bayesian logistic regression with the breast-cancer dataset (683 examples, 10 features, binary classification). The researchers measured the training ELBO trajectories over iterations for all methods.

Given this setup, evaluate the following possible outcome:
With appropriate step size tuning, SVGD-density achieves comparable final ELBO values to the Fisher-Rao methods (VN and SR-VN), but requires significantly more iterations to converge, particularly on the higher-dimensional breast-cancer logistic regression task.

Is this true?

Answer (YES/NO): NO